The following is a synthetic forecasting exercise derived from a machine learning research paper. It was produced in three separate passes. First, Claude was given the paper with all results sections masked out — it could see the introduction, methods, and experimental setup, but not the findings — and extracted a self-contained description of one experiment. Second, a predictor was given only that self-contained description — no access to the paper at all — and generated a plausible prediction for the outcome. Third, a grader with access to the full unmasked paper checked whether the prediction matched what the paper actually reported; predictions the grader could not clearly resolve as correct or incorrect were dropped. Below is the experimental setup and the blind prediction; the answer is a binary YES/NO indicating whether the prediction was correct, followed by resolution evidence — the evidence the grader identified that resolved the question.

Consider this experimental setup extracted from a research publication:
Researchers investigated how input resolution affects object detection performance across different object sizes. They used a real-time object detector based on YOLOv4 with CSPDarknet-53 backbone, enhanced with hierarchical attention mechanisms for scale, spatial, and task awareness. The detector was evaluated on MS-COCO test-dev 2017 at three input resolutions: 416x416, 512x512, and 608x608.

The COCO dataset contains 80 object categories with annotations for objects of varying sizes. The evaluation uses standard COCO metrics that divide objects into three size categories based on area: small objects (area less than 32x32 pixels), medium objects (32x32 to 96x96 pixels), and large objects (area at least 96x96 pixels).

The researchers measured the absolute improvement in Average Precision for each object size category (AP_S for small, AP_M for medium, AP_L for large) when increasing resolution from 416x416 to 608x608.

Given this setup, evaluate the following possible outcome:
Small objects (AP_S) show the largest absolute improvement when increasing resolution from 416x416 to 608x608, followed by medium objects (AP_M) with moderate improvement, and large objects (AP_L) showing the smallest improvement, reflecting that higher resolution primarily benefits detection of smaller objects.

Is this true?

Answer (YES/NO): NO